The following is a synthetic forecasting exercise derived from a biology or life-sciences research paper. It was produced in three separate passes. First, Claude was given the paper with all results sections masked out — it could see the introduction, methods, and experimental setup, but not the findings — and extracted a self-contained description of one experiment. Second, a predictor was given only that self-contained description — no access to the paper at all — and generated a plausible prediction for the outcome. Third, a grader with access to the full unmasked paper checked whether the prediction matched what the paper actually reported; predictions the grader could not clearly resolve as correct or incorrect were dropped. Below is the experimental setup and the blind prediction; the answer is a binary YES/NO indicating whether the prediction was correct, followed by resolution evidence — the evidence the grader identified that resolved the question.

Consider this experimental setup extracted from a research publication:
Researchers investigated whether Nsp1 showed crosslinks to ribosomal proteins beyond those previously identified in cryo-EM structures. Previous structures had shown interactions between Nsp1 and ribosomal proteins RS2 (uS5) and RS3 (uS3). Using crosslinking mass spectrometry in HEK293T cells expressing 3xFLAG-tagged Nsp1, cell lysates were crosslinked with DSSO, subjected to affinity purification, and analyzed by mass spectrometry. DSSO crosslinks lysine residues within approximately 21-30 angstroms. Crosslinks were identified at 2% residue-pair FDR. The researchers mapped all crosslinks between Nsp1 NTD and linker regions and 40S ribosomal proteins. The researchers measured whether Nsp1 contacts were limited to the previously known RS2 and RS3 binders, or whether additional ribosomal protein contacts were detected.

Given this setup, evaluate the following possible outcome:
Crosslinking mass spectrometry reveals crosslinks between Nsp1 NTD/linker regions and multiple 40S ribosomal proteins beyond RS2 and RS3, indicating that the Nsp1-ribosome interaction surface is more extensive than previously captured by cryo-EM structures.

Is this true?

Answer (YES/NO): YES